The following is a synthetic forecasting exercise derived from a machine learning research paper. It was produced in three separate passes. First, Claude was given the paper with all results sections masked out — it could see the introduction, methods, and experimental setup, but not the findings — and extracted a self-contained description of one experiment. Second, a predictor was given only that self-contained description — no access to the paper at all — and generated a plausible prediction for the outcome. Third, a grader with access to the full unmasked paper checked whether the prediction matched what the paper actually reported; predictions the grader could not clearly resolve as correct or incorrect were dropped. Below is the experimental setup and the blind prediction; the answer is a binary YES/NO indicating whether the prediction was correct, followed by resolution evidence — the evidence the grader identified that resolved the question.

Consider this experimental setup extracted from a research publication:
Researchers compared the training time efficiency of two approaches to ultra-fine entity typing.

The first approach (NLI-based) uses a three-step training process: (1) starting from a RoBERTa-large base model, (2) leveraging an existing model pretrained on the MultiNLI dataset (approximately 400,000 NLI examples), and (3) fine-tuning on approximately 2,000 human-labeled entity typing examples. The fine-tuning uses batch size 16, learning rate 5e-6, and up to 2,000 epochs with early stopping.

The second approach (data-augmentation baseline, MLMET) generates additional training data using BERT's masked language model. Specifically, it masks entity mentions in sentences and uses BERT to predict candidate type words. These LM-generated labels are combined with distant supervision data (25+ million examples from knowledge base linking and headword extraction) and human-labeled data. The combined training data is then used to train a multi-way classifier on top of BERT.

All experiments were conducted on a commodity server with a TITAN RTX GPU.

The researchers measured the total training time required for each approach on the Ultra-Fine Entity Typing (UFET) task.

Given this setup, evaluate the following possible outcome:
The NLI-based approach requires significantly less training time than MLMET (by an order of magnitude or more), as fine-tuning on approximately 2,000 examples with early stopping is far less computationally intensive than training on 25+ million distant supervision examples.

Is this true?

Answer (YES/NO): NO